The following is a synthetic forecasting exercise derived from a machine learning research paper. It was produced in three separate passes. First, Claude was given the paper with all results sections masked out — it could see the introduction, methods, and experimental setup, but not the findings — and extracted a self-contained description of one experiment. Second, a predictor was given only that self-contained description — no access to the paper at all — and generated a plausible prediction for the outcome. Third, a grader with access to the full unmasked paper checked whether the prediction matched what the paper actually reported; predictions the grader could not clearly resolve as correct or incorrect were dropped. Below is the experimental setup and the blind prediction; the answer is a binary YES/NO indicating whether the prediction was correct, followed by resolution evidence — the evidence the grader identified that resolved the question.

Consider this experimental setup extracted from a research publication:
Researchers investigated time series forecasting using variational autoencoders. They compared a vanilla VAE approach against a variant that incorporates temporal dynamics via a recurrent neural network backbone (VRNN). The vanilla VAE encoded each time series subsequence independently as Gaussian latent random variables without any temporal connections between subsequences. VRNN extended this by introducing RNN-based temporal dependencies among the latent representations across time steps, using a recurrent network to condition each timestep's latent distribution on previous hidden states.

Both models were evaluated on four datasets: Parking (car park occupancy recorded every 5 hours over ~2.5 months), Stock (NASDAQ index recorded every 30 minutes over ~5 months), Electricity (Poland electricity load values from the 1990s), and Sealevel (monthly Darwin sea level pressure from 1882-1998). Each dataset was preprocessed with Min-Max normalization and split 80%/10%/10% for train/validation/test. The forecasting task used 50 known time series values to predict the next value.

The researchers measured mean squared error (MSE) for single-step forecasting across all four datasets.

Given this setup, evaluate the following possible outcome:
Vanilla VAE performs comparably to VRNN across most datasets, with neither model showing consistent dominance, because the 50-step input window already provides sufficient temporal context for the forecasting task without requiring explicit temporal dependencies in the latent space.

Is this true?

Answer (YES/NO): NO